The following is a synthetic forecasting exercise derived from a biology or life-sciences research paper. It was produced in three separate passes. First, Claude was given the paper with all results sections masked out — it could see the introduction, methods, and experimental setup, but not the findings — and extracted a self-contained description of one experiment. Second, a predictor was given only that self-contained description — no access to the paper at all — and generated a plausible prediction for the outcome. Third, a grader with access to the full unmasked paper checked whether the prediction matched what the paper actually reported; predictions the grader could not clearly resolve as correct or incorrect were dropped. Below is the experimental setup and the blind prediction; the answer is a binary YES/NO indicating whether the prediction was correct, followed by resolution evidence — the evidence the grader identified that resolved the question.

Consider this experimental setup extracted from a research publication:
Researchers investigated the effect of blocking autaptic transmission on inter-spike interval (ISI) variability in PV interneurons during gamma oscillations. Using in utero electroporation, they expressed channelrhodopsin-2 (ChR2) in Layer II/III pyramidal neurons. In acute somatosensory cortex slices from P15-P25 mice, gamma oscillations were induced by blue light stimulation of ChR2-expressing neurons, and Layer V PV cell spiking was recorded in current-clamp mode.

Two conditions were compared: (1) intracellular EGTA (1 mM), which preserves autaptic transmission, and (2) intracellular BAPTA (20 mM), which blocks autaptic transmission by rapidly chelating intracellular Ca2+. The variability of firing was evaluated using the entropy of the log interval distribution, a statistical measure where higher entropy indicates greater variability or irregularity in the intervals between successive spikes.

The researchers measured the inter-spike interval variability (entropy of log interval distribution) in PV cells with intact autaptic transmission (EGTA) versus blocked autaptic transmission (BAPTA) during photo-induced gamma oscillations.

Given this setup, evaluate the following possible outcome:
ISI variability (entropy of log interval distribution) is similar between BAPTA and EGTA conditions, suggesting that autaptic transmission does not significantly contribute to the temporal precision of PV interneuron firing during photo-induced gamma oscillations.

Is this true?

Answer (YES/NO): NO